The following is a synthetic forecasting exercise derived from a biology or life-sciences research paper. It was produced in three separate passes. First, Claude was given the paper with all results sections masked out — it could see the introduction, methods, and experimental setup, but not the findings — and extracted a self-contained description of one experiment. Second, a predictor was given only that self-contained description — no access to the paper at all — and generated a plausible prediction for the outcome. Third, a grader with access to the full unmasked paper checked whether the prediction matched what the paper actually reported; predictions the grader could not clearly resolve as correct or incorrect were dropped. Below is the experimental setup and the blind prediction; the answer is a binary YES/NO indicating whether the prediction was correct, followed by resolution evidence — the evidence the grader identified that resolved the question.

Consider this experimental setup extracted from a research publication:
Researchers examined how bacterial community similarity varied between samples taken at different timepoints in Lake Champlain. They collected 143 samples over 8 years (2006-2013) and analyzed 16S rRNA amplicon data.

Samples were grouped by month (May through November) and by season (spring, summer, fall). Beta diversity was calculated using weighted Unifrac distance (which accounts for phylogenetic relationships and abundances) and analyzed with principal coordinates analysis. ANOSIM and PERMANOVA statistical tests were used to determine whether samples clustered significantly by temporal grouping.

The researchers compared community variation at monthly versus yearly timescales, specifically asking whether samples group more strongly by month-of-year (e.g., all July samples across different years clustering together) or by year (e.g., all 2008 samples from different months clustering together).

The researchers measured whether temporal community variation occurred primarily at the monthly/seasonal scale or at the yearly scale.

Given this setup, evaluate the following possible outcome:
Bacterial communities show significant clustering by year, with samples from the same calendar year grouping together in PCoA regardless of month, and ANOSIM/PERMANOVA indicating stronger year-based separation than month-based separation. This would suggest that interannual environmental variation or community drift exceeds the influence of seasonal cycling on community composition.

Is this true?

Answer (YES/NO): NO